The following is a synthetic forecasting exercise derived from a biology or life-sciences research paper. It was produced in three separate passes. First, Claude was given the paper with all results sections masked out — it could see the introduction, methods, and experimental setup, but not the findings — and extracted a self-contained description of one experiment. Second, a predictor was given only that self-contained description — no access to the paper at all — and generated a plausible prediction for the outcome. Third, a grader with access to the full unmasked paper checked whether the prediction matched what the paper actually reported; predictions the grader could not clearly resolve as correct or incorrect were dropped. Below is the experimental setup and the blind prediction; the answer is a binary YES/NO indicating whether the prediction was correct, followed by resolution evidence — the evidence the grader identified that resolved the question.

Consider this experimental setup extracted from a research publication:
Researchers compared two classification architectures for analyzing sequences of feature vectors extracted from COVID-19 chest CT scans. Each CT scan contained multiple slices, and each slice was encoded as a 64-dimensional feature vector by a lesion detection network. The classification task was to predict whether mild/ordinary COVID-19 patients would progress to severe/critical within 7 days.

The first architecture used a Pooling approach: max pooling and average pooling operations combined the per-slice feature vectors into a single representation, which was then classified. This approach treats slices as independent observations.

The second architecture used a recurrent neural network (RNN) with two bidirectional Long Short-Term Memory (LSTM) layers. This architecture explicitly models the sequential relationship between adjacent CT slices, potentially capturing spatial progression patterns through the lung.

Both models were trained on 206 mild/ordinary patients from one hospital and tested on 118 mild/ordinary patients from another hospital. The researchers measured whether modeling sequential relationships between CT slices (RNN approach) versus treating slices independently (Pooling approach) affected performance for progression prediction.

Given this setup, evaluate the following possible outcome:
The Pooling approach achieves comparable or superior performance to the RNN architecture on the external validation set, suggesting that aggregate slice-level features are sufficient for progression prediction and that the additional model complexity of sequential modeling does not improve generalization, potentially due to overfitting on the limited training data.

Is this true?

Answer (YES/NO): NO